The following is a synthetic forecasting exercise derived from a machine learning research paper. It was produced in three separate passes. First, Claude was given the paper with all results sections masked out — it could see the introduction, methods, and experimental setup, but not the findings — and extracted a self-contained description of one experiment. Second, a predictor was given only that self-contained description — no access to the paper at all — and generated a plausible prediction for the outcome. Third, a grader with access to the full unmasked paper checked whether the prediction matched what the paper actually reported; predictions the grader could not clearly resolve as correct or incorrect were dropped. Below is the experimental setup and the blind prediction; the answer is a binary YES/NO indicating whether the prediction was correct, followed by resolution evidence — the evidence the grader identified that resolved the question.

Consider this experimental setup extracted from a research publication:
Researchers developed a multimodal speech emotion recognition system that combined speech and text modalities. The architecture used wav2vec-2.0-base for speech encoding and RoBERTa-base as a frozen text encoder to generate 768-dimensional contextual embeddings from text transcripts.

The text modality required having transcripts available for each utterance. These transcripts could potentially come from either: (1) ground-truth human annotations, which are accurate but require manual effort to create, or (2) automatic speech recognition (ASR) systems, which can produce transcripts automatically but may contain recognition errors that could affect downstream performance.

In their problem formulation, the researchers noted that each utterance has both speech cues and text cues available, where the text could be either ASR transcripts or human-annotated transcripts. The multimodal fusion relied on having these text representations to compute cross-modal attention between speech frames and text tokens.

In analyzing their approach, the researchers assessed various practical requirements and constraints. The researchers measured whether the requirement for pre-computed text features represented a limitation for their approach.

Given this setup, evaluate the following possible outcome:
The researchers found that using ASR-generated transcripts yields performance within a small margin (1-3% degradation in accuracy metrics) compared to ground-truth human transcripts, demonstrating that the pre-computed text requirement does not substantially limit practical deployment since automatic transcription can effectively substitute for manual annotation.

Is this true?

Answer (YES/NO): NO